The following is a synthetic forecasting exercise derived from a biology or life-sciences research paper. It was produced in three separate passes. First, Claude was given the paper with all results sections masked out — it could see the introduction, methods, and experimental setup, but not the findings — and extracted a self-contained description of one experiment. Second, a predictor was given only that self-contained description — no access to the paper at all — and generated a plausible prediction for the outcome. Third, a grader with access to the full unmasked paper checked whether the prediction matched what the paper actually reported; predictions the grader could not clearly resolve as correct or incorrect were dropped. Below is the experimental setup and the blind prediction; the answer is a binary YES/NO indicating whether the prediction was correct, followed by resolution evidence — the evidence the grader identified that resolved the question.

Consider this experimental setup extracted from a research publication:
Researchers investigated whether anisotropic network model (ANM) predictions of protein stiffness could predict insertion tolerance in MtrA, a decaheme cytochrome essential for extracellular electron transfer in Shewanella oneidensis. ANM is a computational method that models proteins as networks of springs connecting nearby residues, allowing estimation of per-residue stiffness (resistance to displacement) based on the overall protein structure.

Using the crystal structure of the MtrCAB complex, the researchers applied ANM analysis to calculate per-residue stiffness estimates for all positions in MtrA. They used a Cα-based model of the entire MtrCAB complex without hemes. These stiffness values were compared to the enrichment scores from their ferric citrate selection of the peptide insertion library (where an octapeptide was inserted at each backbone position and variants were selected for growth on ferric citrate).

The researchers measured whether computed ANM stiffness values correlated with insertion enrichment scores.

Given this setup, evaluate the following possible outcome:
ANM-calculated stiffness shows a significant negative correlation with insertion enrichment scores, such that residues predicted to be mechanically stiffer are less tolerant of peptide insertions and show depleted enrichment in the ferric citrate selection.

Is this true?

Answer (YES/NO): NO